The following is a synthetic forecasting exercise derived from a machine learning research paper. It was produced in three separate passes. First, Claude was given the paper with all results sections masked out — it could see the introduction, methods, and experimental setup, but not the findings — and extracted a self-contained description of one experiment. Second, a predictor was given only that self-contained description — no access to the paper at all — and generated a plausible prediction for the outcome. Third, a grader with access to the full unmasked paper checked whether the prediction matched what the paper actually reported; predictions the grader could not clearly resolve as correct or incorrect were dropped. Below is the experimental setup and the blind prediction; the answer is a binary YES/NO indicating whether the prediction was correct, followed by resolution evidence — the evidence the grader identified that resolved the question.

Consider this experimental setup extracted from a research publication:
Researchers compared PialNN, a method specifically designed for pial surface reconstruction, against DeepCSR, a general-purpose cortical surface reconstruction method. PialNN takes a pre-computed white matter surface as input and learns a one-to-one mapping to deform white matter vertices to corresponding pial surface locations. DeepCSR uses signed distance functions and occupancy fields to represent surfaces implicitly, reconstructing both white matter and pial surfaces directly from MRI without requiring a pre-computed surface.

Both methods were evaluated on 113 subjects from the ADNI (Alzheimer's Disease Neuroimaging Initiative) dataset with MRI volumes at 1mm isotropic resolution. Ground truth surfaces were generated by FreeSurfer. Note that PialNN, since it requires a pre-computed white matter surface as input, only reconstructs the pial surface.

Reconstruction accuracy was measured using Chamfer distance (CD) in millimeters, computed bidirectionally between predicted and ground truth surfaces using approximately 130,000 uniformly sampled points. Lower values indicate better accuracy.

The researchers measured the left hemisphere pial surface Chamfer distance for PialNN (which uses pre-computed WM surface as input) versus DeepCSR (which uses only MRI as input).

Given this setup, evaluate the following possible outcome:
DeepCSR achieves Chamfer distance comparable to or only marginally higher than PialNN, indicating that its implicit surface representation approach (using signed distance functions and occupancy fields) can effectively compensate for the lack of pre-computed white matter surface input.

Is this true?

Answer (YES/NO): NO